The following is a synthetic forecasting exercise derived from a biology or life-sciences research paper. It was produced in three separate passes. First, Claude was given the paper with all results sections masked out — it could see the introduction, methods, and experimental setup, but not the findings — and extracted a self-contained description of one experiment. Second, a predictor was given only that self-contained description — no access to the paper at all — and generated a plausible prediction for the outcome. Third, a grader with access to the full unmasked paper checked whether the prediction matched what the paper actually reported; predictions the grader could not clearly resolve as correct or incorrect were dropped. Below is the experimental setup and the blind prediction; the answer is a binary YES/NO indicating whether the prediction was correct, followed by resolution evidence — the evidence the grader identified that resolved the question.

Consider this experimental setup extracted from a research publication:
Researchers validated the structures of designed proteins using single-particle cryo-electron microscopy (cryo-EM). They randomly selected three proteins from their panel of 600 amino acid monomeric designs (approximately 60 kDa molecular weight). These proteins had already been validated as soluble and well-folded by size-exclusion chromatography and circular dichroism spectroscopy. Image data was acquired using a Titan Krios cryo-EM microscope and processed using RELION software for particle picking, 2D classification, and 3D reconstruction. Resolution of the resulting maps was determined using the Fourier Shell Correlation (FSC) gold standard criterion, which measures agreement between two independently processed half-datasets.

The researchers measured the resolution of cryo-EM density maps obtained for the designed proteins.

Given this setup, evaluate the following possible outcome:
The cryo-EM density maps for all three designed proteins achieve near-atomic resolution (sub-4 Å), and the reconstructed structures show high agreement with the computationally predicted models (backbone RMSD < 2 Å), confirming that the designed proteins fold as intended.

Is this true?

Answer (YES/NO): NO